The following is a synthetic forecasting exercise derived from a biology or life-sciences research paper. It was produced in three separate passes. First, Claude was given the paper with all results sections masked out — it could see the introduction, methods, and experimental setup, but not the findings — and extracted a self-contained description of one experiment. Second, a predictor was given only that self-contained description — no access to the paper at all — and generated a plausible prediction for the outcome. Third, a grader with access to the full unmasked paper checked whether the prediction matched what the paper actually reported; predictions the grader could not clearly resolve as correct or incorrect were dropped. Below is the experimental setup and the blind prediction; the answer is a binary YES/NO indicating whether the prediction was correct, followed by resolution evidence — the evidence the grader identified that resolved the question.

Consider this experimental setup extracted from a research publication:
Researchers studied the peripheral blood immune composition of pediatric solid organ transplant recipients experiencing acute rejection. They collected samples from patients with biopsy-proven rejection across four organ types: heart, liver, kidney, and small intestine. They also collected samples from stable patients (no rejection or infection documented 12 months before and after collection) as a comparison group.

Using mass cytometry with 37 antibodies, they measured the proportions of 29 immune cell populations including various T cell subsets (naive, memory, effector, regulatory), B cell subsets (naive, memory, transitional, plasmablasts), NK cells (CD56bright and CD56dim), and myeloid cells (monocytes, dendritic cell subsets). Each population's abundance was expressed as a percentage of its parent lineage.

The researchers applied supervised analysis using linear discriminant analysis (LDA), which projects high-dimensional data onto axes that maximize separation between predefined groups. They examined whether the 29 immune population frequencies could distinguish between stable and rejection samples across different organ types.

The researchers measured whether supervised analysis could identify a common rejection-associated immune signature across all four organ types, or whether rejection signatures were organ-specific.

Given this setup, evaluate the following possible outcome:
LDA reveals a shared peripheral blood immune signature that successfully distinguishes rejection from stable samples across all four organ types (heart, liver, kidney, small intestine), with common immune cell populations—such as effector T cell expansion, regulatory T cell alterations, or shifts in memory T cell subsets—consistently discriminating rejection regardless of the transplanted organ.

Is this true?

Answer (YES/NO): NO